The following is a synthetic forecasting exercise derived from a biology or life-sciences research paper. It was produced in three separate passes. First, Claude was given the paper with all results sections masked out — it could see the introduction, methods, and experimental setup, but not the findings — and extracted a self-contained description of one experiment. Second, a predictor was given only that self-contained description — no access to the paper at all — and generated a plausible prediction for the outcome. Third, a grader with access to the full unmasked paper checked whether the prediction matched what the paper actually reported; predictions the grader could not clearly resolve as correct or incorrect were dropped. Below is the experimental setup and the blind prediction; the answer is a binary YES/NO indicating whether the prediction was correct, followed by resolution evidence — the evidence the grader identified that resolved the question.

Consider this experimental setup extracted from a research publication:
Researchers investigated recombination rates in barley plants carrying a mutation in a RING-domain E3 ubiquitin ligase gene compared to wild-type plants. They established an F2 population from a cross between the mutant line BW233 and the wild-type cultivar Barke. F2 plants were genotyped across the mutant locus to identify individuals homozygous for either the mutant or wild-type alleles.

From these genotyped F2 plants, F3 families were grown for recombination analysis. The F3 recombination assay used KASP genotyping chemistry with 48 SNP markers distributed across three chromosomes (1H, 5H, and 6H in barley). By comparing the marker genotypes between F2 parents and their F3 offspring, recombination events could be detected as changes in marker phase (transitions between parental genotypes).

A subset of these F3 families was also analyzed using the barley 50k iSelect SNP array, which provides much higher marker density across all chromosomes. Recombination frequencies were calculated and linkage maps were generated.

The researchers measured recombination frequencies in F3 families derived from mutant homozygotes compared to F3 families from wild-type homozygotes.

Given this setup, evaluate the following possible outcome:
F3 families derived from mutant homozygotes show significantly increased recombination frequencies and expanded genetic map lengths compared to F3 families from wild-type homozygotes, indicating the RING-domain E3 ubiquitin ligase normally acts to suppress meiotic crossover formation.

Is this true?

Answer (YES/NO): YES